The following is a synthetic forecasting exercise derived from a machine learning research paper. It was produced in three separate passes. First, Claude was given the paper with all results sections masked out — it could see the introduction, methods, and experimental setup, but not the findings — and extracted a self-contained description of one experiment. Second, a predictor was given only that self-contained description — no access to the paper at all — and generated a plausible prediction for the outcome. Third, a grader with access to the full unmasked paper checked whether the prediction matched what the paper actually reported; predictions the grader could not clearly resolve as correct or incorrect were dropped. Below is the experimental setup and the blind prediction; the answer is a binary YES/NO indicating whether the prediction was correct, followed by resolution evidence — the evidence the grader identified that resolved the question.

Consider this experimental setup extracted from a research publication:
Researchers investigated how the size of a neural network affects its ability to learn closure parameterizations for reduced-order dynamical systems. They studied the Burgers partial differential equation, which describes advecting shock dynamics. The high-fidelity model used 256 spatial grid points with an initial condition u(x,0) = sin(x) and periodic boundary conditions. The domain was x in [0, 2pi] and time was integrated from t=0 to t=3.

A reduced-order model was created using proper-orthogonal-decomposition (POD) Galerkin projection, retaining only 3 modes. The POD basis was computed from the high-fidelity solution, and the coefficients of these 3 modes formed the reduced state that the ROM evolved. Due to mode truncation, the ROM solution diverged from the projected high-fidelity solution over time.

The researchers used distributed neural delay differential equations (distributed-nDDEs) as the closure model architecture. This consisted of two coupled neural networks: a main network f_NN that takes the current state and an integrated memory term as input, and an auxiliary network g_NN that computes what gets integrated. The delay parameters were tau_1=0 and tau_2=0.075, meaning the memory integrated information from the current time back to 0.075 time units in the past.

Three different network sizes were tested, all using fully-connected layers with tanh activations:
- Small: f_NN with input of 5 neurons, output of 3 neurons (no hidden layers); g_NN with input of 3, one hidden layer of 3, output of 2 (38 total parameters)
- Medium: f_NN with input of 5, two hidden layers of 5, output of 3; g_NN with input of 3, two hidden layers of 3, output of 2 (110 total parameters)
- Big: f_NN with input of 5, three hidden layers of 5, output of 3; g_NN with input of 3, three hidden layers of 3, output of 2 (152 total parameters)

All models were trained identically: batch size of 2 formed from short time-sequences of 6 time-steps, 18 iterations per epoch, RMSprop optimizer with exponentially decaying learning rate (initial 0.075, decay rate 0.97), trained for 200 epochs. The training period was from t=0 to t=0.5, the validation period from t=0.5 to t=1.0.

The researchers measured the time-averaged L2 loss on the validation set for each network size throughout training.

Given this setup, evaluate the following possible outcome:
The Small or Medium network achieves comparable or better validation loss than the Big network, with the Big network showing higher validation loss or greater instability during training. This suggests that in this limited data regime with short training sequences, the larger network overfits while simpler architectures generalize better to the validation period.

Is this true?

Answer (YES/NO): NO